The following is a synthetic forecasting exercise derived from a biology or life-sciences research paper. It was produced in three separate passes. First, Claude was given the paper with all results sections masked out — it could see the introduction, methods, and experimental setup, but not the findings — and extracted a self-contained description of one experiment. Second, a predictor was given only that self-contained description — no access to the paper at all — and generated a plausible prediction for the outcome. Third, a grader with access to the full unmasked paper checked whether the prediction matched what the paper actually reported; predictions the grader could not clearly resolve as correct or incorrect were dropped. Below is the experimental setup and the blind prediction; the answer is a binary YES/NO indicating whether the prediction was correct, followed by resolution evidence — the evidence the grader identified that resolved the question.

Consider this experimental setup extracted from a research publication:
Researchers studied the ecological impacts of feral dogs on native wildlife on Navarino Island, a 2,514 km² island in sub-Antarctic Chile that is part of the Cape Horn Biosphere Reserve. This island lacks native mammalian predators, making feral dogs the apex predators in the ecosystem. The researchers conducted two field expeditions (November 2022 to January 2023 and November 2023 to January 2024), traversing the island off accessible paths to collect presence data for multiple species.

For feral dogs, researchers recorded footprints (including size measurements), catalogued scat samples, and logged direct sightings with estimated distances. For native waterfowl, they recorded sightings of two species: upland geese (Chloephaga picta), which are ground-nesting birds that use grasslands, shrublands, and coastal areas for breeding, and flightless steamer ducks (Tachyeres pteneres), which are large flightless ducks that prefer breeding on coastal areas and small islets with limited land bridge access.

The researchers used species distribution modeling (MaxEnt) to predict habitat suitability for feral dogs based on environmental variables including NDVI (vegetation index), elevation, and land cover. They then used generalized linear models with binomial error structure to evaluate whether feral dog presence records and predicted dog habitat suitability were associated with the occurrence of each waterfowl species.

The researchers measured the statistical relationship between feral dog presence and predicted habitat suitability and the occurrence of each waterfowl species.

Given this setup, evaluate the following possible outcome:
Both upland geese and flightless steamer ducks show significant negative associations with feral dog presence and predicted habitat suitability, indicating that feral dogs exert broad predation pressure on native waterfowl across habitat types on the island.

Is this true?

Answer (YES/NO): NO